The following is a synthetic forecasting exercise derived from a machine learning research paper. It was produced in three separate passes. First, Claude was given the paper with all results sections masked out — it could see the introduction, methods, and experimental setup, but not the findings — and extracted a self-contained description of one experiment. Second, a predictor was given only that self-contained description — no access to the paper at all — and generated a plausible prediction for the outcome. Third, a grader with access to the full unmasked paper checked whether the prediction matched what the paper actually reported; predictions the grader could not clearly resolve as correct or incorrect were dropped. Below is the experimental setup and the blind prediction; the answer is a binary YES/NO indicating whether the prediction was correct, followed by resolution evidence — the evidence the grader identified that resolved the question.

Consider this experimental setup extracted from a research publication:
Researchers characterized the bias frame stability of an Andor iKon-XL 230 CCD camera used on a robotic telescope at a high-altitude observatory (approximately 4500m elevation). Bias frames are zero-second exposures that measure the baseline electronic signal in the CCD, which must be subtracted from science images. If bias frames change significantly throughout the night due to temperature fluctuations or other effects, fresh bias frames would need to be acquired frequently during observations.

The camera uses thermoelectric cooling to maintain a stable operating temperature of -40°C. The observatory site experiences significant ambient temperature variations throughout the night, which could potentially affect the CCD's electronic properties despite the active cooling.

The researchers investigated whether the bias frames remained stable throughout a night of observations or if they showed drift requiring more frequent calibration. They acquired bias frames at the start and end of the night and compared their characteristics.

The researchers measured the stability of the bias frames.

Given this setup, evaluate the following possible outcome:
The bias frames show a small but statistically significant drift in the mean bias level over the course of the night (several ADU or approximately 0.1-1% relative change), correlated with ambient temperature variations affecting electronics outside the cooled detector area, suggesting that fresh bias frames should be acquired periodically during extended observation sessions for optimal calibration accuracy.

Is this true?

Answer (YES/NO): NO